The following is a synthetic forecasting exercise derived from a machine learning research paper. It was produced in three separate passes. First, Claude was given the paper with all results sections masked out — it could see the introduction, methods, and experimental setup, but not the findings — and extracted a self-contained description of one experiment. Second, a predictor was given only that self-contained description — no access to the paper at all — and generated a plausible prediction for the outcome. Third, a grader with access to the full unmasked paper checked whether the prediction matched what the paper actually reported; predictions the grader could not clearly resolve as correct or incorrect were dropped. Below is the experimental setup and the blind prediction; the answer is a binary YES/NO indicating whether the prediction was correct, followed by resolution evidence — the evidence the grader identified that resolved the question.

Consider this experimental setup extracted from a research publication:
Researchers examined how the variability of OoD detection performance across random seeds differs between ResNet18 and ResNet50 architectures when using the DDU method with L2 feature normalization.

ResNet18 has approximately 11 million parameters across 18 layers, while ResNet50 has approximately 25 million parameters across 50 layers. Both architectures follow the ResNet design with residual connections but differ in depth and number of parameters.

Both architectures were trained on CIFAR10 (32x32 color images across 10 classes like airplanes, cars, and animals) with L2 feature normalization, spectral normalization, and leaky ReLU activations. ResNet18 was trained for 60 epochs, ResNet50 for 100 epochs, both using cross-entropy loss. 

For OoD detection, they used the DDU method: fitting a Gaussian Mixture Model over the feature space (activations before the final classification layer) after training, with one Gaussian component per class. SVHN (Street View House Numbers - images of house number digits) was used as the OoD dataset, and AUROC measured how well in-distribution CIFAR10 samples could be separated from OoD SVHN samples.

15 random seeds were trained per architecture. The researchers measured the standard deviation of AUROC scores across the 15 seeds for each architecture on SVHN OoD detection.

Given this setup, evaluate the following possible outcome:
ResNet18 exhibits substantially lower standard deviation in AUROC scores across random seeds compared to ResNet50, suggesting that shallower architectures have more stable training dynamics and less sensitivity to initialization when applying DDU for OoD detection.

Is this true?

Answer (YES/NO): NO